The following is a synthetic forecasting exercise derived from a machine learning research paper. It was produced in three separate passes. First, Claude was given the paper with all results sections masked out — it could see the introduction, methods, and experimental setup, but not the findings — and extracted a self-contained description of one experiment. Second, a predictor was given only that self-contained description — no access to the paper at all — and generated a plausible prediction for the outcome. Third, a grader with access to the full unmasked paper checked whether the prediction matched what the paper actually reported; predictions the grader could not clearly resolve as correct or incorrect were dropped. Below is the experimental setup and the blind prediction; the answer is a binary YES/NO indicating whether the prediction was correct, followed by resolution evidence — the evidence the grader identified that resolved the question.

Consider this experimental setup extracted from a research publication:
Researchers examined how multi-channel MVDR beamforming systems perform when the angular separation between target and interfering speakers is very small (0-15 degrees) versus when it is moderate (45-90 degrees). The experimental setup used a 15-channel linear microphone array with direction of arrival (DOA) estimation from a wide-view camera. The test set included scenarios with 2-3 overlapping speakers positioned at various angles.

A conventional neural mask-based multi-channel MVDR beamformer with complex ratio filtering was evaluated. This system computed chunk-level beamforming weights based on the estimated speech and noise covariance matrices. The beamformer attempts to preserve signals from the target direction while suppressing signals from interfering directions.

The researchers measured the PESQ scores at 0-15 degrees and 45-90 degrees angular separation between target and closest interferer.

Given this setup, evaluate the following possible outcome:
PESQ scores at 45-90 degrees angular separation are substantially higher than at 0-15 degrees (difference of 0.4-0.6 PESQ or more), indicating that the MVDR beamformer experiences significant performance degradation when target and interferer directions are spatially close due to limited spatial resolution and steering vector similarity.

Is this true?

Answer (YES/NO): YES